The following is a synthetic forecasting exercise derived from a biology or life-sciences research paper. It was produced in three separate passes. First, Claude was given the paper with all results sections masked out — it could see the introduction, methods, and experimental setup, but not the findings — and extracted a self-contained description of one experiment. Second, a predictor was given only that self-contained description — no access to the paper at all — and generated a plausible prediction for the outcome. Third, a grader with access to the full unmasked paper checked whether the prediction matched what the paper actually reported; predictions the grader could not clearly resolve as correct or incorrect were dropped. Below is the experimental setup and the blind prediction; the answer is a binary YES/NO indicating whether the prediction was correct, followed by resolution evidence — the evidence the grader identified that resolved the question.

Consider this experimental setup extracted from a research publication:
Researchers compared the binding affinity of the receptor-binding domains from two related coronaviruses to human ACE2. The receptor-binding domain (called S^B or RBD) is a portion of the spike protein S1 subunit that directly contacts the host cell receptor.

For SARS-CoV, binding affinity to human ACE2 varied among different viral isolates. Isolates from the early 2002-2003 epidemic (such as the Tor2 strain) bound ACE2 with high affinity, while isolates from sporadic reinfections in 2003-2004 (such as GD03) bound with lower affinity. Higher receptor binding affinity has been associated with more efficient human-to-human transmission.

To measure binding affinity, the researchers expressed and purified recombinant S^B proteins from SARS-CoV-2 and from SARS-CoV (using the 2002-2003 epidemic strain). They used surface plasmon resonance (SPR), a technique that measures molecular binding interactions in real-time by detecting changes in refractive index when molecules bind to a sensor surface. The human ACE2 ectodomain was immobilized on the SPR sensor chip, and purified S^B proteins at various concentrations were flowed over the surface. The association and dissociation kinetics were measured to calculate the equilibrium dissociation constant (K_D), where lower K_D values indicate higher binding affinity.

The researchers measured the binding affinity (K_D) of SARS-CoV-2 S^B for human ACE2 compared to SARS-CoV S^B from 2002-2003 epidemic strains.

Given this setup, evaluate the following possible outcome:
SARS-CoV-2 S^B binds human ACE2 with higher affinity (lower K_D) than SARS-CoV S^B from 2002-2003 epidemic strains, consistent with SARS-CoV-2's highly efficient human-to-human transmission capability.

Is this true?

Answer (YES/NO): NO